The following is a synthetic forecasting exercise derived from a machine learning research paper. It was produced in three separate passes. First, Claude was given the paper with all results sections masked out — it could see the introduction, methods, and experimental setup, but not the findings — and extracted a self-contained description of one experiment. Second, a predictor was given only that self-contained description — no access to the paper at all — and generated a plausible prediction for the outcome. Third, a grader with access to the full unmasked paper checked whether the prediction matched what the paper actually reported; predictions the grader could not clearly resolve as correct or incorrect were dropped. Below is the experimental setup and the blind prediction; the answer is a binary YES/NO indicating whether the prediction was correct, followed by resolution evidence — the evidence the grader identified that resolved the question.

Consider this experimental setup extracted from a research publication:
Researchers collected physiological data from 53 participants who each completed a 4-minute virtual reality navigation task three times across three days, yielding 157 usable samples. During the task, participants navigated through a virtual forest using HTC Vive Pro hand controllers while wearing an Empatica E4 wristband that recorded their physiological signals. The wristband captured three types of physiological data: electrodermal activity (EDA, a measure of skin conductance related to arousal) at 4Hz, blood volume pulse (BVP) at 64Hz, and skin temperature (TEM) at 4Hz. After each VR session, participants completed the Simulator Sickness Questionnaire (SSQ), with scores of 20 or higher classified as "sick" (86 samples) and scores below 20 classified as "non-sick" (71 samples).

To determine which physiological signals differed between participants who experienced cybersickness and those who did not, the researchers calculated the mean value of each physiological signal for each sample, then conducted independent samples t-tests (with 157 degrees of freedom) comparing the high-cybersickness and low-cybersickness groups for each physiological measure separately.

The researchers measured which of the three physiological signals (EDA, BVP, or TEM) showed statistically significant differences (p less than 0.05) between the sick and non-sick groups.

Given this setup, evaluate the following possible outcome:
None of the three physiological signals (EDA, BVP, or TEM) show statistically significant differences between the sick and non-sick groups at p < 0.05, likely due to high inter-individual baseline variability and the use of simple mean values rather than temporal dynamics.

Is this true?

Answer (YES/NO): NO